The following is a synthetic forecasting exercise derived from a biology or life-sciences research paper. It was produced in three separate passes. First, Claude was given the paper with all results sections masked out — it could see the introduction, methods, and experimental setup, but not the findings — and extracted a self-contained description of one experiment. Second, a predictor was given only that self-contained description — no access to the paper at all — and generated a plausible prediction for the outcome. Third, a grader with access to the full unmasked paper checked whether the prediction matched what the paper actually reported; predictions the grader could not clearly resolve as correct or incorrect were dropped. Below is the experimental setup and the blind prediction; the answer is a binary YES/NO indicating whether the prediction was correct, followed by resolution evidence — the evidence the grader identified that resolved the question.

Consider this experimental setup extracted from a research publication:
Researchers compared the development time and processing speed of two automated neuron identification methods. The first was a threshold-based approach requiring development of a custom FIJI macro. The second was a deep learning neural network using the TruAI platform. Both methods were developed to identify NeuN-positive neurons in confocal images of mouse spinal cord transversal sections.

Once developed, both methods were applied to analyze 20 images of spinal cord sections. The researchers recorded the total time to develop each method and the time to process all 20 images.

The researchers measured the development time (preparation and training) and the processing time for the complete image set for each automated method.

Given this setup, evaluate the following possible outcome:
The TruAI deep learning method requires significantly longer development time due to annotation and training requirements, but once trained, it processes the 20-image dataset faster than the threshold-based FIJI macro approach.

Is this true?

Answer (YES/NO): NO